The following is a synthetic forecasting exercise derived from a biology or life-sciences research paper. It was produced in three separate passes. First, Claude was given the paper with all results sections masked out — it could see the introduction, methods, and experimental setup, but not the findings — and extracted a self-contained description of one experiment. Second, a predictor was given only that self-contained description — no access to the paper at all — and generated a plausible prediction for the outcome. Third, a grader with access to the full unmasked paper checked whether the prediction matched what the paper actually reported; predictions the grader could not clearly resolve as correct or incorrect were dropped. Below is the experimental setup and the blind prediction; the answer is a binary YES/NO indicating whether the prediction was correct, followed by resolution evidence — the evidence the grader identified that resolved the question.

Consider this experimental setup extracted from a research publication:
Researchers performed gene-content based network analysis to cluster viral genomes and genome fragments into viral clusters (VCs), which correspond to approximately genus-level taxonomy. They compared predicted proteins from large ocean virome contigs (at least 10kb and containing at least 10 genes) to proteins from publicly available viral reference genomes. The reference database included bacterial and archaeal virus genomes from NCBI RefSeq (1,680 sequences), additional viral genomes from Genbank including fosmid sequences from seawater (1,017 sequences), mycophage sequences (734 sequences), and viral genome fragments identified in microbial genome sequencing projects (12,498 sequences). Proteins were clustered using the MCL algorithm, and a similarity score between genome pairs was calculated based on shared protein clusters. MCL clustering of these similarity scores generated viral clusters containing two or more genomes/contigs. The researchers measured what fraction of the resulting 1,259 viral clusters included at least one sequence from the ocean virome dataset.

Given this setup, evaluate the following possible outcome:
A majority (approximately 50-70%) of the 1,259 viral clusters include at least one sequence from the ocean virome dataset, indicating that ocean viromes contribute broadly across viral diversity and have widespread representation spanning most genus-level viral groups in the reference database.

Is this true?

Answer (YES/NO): YES